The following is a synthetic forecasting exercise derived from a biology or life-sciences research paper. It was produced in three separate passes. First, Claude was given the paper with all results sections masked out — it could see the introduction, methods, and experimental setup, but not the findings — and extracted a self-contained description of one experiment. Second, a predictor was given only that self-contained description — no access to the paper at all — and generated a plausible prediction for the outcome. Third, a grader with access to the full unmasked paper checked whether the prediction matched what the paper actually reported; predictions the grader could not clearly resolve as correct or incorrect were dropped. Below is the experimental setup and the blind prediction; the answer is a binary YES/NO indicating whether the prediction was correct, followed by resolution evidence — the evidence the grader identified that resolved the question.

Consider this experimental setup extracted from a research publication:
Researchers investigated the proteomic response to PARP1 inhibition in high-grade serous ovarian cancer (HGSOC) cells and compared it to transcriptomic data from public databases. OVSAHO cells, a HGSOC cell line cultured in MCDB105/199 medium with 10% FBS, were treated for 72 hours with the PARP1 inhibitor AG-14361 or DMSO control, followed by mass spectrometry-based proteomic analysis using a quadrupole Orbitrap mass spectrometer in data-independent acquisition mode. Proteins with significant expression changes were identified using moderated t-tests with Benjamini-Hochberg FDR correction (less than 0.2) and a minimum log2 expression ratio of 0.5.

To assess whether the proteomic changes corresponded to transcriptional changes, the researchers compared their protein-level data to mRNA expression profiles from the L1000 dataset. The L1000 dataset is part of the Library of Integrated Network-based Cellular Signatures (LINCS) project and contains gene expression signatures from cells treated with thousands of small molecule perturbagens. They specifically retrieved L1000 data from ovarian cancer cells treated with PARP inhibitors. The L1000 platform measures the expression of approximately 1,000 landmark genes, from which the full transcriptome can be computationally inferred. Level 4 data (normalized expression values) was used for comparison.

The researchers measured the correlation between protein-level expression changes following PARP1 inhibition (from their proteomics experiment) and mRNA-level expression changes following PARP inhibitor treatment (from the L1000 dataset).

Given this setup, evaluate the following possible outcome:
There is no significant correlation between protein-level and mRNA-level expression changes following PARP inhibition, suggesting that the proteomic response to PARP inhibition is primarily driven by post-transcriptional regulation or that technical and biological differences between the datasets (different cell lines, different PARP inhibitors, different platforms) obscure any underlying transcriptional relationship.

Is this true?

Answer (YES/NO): NO